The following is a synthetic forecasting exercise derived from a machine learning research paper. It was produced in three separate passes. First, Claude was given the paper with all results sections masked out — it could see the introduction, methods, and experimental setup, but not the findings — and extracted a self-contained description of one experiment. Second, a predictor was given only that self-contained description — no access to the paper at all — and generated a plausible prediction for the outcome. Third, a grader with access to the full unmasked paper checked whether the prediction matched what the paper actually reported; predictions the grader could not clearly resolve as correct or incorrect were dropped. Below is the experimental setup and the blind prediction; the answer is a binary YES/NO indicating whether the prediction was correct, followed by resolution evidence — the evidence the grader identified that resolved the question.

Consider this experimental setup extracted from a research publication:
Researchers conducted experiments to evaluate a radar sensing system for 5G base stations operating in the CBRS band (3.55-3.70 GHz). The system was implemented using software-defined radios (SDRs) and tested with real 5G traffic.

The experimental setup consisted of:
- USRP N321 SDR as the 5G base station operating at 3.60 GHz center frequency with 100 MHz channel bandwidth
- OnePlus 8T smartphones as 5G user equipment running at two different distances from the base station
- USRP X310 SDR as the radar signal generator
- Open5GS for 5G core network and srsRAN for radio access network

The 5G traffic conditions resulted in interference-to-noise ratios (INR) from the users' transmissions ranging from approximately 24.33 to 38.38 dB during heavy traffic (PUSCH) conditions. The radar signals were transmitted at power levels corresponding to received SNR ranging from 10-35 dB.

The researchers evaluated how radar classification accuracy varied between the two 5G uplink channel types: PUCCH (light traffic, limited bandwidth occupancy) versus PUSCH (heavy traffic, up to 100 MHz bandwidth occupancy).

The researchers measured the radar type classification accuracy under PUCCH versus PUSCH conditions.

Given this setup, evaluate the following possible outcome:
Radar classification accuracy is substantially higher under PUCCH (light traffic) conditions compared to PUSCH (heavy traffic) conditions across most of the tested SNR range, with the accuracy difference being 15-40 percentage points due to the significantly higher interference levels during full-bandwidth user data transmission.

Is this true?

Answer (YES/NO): NO